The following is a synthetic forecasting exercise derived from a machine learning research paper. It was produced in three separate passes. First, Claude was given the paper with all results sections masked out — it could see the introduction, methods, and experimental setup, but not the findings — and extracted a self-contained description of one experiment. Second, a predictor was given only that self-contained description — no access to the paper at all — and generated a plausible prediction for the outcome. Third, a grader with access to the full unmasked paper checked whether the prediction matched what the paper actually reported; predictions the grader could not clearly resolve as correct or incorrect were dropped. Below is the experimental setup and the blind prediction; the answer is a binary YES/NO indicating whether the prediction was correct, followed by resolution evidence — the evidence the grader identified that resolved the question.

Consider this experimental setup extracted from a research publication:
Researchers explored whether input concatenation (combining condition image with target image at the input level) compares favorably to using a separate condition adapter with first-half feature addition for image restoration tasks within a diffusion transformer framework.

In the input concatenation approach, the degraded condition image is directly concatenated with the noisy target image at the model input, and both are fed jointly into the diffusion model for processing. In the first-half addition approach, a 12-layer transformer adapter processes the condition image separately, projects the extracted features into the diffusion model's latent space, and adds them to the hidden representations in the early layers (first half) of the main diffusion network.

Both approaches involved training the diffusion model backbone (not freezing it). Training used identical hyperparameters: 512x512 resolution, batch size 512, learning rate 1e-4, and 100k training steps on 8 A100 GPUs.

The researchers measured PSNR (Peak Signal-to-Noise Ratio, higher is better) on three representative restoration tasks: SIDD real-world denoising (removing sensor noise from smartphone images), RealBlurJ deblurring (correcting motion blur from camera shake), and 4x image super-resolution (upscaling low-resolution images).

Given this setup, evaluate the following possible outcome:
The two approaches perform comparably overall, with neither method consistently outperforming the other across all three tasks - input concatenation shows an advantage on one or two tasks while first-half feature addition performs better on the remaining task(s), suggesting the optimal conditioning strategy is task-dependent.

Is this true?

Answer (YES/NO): NO